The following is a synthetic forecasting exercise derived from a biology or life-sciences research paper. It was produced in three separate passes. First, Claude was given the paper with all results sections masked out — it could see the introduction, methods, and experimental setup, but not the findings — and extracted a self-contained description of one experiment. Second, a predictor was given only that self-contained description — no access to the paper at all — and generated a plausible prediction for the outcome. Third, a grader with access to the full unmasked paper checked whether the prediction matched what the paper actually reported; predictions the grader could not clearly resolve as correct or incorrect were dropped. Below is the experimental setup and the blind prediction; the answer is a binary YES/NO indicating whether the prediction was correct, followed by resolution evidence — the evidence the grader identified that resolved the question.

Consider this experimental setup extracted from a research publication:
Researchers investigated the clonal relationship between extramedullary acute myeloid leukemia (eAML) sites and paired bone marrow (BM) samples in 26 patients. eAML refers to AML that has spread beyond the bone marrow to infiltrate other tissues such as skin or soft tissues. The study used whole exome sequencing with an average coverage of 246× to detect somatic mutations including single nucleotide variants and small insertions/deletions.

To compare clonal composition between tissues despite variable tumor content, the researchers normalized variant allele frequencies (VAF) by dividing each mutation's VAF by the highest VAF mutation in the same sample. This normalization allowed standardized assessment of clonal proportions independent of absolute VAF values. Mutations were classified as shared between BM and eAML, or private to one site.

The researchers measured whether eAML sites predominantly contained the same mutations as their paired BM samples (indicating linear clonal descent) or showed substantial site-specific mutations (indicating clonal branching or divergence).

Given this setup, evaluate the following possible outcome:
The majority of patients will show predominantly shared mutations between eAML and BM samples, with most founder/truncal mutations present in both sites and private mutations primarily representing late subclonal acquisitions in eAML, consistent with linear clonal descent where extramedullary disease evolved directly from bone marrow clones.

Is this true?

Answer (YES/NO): NO